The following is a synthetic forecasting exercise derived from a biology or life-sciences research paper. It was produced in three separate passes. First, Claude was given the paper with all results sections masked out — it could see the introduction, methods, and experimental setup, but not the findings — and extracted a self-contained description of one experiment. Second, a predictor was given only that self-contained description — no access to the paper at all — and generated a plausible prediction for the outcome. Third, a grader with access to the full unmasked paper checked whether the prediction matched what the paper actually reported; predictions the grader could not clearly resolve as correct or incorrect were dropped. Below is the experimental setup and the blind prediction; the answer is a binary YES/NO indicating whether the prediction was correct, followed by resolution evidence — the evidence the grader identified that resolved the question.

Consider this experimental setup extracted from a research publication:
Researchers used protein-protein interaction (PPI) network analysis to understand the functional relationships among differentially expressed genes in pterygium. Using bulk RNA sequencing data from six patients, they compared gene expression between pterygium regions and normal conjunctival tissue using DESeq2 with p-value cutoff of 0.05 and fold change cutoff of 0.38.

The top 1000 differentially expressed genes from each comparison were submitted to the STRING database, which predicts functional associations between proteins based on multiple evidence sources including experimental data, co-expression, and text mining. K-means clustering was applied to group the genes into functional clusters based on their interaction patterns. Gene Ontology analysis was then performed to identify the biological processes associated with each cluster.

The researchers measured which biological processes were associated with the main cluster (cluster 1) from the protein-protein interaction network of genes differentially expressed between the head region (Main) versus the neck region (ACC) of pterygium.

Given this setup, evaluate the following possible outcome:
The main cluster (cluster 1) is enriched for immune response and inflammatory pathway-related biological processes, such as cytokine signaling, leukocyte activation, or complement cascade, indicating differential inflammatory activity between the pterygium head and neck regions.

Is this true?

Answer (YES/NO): NO